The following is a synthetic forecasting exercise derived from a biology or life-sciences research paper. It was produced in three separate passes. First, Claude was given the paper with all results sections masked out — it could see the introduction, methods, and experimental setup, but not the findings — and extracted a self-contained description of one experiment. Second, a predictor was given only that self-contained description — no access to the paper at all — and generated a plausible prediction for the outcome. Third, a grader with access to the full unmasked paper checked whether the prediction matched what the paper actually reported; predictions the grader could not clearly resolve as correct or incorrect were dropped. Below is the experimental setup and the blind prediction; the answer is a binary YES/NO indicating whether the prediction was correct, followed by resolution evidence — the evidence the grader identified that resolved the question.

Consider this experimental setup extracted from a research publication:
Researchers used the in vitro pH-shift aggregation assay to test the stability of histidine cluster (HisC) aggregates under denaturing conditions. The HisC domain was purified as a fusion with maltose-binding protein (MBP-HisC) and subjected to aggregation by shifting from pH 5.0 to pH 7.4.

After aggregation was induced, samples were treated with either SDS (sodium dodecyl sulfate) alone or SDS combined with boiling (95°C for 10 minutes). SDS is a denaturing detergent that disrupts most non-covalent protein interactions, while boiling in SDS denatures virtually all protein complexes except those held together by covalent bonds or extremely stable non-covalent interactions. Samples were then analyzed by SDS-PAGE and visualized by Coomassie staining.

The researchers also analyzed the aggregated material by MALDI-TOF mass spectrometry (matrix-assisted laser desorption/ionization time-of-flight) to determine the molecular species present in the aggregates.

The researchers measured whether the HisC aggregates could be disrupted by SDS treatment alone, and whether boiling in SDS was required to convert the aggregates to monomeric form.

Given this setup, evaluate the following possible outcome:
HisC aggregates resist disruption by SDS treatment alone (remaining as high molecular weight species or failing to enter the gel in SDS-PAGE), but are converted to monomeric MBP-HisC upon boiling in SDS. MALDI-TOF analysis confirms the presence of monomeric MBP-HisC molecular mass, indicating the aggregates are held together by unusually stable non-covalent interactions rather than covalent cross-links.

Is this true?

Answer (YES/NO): NO